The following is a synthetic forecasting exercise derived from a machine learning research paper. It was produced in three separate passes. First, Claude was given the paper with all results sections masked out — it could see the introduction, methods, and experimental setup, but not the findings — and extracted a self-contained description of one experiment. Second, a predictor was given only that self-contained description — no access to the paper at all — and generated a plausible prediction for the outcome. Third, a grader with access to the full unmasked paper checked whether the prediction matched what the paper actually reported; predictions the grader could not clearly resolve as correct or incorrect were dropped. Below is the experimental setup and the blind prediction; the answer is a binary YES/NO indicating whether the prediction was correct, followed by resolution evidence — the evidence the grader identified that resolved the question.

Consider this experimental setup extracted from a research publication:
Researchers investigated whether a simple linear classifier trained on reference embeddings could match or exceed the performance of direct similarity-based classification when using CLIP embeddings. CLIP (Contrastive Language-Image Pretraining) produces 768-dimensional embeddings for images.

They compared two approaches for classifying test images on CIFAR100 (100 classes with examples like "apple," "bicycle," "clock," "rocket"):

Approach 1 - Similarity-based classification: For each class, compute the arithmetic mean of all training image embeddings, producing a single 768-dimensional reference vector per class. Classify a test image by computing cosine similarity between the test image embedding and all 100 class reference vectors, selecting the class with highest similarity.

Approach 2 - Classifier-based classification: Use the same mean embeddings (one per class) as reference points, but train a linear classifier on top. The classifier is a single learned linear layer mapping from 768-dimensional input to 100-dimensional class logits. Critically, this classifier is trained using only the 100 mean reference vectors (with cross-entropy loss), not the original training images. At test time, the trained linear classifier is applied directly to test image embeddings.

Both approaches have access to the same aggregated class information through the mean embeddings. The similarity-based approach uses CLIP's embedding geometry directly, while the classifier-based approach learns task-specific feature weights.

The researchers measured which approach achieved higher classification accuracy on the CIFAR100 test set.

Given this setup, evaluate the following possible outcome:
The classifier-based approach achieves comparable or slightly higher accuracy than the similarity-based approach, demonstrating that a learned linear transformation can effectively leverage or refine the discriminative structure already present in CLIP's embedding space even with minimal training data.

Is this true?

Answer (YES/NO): YES